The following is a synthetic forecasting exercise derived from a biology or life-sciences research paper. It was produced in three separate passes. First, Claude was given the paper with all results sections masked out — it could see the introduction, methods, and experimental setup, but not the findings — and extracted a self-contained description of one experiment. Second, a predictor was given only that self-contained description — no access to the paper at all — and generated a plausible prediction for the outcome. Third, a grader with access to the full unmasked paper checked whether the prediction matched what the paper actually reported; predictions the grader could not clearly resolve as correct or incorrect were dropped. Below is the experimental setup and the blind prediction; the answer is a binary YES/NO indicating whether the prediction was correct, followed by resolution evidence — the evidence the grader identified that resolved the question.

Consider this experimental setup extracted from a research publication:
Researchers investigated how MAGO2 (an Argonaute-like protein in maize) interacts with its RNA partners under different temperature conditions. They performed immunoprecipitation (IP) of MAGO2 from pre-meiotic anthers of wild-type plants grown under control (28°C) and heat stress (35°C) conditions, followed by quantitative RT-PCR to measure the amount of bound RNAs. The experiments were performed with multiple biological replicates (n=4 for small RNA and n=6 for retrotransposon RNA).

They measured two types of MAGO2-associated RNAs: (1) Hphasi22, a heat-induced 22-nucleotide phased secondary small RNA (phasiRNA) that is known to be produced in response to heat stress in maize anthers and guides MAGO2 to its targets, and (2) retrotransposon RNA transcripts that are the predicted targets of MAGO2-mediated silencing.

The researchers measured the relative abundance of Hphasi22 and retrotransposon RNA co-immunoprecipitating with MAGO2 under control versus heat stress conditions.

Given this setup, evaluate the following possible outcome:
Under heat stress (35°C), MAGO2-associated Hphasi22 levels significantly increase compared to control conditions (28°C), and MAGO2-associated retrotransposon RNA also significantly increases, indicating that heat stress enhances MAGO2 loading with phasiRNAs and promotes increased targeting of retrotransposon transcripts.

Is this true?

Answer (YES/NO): NO